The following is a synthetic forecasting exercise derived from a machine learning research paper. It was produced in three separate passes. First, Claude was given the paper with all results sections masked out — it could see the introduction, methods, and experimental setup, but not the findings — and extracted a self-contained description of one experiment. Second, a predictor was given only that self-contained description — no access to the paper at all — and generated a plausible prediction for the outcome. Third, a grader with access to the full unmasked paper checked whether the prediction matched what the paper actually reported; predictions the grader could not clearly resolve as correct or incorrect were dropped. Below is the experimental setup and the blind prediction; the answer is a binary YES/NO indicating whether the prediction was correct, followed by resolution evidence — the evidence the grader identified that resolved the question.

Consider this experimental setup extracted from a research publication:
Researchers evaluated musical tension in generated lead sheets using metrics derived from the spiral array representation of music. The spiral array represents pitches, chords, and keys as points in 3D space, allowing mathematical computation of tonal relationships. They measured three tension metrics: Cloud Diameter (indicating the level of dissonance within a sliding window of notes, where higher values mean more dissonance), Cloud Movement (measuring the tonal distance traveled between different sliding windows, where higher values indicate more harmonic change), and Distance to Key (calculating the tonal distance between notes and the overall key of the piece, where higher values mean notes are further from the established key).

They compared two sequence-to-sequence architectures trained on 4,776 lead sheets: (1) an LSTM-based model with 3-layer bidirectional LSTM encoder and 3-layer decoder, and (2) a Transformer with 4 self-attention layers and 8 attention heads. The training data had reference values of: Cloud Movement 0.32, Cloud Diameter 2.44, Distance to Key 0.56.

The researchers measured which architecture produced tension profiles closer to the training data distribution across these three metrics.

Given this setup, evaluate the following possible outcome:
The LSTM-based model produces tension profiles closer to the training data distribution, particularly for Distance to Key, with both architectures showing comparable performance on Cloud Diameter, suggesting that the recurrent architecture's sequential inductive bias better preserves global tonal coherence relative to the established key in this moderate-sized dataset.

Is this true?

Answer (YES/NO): NO